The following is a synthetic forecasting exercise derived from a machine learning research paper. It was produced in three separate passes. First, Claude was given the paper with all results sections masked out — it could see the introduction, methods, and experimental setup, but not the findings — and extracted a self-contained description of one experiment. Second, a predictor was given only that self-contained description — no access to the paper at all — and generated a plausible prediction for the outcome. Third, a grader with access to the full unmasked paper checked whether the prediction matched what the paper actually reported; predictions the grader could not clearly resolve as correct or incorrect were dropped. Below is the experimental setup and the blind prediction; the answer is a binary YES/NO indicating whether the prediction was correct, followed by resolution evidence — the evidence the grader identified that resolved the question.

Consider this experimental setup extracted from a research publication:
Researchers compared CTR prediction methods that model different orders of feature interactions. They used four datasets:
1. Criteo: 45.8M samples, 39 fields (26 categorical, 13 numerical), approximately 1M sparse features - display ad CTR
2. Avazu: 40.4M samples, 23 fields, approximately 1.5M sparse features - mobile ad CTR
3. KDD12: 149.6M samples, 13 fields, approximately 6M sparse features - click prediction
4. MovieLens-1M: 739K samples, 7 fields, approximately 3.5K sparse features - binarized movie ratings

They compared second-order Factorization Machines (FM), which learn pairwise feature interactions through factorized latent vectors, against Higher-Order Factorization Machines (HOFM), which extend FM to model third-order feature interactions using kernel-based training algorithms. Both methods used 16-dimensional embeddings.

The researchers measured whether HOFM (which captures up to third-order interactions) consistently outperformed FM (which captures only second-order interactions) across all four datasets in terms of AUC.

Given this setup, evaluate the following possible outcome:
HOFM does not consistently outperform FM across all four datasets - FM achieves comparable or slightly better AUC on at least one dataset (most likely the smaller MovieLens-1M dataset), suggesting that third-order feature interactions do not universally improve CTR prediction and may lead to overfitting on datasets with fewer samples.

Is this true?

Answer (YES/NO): NO